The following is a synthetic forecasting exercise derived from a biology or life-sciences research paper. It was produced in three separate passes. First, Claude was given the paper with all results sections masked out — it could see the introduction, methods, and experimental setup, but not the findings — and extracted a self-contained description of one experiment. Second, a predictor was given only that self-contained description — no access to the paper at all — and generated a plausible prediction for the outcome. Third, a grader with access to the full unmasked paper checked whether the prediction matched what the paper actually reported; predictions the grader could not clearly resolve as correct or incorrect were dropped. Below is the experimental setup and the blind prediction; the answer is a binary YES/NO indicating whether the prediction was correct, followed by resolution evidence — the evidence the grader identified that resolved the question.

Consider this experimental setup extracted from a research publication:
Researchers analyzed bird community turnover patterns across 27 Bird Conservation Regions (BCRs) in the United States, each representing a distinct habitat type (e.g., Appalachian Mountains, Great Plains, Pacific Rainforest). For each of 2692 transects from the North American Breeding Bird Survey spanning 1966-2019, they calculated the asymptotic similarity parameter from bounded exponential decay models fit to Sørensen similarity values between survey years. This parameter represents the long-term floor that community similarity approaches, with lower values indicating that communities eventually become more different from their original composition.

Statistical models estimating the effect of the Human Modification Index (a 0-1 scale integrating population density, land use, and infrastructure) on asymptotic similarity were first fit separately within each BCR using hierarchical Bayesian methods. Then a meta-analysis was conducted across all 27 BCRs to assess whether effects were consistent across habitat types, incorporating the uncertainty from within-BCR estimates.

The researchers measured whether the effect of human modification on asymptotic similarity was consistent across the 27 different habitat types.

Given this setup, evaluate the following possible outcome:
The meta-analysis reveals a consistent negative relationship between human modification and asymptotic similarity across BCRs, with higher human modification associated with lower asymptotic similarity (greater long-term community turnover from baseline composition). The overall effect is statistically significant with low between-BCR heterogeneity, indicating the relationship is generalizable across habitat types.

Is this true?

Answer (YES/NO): YES